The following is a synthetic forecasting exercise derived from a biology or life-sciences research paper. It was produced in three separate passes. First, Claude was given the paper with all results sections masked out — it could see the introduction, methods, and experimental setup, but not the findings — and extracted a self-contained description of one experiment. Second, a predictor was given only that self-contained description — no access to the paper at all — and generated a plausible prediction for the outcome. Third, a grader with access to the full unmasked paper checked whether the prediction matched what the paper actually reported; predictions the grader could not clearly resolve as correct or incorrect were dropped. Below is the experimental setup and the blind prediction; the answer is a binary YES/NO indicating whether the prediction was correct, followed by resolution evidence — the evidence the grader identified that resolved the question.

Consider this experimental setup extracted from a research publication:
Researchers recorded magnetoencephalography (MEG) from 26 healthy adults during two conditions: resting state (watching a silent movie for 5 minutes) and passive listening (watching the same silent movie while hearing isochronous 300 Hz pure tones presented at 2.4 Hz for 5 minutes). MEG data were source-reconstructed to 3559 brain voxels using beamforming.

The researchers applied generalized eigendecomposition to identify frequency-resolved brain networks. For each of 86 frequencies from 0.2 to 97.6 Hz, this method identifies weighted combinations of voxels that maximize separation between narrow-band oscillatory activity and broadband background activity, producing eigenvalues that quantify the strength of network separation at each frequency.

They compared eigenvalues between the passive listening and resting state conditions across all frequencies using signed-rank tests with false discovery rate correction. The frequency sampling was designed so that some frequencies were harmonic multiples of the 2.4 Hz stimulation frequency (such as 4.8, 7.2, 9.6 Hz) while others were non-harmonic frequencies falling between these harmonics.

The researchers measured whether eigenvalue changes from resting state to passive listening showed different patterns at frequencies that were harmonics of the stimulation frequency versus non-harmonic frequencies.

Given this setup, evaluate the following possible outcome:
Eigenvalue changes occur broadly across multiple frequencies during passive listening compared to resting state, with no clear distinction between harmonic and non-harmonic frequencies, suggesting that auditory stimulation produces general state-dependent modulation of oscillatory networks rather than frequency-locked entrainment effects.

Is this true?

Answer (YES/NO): NO